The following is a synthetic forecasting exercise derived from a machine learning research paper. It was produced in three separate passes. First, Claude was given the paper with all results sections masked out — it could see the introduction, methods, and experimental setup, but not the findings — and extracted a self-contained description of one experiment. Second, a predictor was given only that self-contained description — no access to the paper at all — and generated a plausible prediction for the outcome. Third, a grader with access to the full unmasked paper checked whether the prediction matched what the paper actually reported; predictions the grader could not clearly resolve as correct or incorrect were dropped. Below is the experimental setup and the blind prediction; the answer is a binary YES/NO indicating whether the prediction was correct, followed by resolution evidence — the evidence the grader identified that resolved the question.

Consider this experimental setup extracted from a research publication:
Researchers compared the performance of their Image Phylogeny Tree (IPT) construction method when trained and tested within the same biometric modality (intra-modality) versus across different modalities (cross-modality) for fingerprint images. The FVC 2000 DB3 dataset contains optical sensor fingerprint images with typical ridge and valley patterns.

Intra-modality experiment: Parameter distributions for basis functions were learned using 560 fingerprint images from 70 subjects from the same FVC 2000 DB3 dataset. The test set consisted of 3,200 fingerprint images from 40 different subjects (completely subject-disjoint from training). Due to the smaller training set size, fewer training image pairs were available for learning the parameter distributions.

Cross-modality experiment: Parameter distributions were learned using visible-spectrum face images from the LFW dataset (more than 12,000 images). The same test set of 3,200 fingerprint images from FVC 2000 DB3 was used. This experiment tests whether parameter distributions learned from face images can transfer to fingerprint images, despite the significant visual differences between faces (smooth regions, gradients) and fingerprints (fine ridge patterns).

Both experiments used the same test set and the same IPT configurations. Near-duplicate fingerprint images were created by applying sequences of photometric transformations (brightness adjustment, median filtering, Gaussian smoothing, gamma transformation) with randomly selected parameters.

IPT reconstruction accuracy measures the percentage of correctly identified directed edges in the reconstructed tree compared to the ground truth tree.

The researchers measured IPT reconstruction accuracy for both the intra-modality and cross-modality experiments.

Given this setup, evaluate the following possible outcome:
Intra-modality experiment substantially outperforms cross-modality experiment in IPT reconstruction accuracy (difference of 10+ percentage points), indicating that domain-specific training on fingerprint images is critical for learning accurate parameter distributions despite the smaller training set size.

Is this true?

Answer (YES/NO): NO